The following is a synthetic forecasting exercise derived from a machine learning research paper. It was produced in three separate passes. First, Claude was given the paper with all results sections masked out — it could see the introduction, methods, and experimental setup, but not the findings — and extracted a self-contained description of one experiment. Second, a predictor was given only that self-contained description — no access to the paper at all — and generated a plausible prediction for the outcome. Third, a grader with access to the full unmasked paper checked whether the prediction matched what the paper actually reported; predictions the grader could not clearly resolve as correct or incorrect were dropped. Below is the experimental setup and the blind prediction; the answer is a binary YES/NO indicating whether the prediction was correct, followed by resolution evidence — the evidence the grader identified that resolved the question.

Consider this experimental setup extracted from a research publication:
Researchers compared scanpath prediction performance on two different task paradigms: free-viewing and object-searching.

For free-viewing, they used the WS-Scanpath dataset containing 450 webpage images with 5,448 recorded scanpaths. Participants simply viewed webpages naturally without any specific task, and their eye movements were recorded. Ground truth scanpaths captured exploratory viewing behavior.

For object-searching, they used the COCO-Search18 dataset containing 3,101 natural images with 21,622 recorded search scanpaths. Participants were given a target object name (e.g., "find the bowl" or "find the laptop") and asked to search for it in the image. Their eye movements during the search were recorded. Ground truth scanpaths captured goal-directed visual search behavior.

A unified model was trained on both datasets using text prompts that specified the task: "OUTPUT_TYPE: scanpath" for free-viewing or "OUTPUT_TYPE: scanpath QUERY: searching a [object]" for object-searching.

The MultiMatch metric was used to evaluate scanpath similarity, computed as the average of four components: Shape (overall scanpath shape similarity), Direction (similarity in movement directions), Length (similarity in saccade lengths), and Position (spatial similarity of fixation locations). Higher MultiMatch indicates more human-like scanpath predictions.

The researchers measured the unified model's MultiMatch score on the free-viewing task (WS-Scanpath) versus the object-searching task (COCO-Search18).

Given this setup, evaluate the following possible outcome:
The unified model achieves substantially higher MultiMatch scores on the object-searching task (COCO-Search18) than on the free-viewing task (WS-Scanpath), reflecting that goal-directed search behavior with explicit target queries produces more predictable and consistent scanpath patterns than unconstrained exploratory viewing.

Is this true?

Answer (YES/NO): NO